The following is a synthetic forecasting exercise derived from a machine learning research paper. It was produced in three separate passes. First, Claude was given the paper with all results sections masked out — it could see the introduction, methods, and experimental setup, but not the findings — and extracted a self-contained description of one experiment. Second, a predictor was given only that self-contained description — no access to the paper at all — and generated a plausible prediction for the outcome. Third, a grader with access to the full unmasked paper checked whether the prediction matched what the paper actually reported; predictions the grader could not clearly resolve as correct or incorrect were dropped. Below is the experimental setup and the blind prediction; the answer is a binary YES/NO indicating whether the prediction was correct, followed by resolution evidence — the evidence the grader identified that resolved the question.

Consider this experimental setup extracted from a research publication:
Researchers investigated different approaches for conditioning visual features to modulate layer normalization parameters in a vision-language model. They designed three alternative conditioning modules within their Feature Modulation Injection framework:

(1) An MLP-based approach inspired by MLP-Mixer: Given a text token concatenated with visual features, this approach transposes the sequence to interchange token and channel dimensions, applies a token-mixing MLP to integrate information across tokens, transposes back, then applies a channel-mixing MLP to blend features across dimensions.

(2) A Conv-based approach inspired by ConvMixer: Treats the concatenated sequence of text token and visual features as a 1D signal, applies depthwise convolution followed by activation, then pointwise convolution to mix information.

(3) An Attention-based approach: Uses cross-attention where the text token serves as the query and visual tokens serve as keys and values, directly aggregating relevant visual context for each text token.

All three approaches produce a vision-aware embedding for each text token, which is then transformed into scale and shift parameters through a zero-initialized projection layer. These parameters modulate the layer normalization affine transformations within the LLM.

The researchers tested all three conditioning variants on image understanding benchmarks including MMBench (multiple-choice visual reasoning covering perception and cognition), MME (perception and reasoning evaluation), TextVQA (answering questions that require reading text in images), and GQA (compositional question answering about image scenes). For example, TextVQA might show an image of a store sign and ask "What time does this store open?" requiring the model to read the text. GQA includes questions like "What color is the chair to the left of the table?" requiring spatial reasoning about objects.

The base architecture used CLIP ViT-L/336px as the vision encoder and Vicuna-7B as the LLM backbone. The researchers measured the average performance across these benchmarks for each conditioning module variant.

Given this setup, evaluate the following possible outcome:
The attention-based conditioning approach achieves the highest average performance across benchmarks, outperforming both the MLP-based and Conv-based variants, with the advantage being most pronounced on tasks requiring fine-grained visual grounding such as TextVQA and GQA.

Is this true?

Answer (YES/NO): NO